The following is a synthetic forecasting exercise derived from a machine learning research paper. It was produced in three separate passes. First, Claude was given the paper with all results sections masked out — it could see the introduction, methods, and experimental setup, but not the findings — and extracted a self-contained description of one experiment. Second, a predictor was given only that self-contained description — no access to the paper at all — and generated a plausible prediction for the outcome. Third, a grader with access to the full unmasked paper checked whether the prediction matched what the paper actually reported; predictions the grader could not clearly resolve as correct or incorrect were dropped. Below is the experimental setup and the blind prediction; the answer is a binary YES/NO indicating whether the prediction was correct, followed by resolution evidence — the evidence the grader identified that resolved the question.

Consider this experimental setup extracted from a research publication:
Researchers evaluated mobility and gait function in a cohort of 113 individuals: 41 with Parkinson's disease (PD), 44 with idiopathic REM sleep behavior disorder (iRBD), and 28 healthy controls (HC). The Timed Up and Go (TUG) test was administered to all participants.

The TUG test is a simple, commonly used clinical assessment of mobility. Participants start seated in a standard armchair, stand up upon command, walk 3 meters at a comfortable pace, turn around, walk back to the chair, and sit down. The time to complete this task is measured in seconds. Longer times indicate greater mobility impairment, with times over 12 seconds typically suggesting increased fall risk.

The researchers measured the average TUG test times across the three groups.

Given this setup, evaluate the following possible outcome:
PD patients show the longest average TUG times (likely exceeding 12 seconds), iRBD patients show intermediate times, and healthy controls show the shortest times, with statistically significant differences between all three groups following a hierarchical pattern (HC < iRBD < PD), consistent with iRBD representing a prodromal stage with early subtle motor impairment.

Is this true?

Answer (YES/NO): NO